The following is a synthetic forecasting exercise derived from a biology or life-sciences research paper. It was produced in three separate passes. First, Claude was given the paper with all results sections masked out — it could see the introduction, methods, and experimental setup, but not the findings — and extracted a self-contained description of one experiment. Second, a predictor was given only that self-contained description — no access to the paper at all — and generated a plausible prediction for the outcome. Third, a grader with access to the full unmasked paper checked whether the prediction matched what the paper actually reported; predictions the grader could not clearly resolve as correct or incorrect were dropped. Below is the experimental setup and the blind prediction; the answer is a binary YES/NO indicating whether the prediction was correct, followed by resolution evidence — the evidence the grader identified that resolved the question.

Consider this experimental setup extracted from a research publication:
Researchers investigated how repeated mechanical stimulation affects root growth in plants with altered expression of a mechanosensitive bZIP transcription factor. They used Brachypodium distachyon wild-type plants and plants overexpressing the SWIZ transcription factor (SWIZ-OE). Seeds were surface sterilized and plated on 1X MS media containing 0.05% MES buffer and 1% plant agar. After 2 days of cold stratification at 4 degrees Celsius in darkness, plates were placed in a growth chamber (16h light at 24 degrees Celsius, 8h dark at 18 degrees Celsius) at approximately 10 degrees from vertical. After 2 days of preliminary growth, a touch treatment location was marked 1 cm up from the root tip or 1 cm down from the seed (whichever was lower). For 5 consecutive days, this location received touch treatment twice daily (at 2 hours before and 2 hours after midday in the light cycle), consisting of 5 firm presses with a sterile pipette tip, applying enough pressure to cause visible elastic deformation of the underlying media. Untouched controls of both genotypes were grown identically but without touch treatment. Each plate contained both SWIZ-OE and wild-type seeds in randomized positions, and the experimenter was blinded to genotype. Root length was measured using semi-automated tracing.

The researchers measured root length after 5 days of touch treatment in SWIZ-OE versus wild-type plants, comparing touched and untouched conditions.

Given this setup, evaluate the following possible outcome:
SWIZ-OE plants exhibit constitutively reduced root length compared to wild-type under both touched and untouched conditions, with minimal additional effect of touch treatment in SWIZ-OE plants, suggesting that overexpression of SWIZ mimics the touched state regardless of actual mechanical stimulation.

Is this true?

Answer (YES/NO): YES